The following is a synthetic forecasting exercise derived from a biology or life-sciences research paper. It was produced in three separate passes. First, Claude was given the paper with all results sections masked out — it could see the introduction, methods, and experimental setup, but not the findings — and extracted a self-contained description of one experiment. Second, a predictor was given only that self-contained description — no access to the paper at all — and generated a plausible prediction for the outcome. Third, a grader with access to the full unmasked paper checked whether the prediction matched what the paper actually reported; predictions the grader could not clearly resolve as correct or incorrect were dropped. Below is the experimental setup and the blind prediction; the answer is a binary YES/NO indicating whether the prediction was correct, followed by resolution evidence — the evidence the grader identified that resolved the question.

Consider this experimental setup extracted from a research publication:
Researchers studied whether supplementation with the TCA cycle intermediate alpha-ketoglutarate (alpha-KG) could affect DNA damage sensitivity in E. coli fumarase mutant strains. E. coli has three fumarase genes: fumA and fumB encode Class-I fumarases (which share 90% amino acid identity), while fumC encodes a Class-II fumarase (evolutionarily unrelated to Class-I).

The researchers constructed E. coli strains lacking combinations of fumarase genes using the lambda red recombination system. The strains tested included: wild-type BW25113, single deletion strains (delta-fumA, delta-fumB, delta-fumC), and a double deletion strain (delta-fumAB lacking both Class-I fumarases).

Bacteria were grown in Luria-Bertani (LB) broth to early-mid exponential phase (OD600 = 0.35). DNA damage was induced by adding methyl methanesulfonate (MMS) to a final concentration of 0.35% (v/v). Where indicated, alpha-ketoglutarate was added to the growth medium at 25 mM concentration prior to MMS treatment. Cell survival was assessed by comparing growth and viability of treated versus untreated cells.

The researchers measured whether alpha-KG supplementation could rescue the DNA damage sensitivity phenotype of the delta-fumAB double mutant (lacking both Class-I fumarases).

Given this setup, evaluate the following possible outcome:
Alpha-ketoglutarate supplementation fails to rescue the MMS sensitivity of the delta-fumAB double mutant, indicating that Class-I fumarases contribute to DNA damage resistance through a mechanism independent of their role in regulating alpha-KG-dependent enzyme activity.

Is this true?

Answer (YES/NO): NO